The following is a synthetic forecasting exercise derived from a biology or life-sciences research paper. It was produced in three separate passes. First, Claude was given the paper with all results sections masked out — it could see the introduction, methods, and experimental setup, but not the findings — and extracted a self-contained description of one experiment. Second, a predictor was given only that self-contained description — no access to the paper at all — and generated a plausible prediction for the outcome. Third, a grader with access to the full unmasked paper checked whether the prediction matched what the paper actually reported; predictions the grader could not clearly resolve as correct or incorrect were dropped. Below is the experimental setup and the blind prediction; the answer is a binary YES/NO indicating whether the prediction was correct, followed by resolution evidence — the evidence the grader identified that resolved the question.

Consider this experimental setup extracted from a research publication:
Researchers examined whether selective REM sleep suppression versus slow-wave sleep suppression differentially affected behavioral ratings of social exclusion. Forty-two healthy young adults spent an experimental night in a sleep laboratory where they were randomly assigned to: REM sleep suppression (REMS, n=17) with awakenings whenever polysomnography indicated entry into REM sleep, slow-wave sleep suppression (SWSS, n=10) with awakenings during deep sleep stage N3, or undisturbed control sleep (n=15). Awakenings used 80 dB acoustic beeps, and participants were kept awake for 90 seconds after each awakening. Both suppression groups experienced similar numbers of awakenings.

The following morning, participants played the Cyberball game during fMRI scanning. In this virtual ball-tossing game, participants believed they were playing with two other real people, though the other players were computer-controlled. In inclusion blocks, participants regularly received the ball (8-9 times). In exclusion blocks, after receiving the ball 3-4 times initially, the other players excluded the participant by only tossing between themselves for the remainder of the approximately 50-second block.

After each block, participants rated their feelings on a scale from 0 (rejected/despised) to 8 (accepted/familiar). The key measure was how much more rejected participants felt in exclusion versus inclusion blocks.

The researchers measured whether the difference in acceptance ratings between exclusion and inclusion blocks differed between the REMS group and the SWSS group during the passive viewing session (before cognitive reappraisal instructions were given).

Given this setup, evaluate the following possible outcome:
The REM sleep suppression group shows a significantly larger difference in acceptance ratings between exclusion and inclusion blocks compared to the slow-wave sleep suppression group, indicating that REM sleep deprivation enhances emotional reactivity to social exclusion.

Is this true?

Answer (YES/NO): NO